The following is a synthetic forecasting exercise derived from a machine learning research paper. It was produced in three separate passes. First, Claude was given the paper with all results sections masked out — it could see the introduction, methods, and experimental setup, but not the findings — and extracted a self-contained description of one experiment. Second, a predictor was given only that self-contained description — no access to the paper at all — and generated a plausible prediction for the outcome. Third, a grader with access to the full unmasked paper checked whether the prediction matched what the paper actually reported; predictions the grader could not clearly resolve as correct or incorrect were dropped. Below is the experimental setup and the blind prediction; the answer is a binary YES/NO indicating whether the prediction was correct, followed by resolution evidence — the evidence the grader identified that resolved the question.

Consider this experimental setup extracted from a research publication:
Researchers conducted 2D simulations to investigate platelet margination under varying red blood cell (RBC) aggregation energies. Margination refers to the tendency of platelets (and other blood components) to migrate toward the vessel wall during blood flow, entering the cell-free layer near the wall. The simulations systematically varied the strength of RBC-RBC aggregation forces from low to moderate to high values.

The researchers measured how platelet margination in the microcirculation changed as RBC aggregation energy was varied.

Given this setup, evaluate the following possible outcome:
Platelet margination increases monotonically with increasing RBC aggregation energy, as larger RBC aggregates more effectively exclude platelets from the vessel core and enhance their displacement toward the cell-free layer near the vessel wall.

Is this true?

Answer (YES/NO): NO